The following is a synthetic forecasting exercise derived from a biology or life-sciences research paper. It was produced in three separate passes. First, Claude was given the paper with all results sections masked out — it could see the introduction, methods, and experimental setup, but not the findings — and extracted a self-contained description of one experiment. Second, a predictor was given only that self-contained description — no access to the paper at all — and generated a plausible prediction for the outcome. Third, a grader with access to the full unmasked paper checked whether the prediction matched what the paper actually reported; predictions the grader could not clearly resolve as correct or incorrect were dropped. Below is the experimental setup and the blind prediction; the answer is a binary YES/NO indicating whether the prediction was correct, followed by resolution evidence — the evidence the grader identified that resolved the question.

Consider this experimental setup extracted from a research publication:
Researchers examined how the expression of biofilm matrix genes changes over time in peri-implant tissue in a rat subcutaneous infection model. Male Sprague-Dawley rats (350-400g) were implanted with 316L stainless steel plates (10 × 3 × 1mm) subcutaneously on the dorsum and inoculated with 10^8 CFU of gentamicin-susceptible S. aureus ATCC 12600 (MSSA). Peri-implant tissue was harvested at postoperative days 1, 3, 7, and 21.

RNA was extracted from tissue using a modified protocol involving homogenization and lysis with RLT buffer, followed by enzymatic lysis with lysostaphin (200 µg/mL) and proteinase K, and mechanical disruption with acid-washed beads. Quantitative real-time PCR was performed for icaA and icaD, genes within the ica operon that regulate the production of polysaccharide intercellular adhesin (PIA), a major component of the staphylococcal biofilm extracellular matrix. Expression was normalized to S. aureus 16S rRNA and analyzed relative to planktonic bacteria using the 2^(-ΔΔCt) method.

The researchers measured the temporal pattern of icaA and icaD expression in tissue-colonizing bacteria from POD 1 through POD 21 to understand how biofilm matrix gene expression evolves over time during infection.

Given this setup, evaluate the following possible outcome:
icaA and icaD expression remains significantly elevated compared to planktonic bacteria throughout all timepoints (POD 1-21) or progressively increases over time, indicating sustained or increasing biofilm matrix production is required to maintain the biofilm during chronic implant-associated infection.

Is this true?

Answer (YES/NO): NO